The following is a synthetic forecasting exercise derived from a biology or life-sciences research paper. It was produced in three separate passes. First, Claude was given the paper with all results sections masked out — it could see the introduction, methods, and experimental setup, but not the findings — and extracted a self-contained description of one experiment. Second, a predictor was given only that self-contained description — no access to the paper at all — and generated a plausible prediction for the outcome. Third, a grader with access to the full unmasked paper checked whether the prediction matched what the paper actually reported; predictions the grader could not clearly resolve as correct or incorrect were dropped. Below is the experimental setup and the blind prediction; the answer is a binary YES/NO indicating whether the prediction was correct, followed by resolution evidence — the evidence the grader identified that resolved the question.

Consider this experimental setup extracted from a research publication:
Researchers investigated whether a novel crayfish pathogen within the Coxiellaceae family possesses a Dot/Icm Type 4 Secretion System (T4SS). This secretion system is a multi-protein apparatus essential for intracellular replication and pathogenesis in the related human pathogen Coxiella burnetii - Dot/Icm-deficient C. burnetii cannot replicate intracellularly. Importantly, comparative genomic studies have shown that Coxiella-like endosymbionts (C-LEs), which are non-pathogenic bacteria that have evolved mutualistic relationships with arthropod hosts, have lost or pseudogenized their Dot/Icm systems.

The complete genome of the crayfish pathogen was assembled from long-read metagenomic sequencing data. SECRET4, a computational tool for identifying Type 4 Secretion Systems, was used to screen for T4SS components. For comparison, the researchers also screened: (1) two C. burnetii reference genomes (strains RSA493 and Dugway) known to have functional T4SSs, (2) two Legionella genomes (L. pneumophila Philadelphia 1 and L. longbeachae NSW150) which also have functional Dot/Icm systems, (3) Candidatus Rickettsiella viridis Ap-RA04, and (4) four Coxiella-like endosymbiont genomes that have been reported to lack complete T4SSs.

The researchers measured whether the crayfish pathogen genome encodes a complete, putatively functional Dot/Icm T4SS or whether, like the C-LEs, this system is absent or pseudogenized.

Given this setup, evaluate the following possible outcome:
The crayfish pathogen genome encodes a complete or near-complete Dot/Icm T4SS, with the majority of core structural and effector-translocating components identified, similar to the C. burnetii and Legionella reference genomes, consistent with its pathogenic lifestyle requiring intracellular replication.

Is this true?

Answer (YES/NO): YES